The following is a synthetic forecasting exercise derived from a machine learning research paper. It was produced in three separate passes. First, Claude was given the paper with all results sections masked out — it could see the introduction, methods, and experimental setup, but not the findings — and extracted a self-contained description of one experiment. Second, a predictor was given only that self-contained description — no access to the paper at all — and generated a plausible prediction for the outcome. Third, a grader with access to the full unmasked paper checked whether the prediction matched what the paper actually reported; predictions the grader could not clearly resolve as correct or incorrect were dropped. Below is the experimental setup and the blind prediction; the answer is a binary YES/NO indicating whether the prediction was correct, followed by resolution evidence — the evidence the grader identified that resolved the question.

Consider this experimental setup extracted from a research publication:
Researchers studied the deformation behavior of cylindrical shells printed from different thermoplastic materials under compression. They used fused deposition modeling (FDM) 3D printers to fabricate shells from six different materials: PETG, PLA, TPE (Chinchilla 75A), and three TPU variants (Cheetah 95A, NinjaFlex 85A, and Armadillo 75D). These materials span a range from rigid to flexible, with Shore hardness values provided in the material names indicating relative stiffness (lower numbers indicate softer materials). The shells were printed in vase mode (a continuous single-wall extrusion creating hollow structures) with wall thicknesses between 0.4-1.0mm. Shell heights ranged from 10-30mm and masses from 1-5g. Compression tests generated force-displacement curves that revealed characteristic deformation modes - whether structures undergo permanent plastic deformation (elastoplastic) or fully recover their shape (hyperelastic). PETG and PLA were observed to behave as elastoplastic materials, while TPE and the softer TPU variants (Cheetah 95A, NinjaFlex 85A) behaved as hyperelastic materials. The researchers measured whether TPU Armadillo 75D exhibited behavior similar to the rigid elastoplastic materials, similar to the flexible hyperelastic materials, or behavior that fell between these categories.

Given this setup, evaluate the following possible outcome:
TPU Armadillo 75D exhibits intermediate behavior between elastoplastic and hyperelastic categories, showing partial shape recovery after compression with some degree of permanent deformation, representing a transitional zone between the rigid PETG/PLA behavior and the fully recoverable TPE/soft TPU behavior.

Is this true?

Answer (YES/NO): YES